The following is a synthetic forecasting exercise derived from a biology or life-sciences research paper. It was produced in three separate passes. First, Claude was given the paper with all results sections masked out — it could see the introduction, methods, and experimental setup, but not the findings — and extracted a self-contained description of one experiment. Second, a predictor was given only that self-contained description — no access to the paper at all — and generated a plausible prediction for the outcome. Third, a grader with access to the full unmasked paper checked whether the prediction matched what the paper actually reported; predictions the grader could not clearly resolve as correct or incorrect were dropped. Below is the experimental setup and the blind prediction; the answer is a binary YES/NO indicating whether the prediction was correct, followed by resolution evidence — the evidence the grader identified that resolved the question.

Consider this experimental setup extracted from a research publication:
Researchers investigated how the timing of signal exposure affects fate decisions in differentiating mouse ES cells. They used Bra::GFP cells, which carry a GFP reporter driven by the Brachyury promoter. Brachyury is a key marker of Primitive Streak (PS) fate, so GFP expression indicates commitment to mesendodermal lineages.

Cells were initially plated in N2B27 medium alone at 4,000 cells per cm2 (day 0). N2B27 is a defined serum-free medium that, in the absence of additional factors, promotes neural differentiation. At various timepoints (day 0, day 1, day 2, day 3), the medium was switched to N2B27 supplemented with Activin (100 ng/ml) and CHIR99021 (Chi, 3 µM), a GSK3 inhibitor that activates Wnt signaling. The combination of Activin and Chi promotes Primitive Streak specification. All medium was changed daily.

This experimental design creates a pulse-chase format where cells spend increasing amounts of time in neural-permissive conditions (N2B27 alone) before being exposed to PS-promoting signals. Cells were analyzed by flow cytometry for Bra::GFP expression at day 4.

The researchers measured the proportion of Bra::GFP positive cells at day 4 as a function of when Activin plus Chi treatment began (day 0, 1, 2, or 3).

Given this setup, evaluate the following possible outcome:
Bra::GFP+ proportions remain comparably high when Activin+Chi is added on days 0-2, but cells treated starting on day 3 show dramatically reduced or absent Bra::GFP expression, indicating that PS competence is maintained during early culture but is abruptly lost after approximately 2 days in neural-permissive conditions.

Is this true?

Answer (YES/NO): NO